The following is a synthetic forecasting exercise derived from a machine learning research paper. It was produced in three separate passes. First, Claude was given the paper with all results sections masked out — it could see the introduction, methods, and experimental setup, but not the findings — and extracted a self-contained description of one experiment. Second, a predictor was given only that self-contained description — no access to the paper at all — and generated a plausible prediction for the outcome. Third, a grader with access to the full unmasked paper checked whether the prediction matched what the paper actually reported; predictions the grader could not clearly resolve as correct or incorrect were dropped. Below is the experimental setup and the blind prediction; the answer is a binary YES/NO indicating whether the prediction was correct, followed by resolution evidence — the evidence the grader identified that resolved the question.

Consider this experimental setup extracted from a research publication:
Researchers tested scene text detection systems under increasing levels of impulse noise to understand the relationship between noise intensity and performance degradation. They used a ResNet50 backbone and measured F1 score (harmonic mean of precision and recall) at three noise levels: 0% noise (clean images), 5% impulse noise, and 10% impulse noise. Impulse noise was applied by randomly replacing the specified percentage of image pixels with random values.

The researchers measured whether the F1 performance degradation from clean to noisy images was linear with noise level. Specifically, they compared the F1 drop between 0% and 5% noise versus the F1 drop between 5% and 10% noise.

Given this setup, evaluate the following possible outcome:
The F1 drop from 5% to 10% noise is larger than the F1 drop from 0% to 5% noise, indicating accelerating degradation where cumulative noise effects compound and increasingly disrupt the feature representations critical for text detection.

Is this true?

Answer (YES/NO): NO